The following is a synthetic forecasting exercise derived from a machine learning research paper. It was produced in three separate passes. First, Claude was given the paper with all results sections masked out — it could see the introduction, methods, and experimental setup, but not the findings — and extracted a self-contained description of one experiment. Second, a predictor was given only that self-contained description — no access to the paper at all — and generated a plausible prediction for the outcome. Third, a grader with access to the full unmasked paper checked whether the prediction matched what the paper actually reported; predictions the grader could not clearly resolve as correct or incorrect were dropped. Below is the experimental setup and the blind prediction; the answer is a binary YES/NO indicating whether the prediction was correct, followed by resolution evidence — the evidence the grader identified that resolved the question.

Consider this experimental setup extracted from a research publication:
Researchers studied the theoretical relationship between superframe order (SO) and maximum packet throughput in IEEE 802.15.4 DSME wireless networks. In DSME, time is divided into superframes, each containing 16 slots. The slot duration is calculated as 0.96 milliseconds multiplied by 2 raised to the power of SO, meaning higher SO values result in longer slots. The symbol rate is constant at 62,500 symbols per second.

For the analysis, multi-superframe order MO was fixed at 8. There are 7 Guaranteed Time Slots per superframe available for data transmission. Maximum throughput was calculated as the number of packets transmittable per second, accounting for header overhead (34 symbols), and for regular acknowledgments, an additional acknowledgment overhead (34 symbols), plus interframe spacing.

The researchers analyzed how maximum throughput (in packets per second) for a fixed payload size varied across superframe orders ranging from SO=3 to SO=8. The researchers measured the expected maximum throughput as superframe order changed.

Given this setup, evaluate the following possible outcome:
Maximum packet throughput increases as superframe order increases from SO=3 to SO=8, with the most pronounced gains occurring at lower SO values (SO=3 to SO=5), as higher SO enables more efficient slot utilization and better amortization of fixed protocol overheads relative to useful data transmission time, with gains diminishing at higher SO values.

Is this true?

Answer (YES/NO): NO